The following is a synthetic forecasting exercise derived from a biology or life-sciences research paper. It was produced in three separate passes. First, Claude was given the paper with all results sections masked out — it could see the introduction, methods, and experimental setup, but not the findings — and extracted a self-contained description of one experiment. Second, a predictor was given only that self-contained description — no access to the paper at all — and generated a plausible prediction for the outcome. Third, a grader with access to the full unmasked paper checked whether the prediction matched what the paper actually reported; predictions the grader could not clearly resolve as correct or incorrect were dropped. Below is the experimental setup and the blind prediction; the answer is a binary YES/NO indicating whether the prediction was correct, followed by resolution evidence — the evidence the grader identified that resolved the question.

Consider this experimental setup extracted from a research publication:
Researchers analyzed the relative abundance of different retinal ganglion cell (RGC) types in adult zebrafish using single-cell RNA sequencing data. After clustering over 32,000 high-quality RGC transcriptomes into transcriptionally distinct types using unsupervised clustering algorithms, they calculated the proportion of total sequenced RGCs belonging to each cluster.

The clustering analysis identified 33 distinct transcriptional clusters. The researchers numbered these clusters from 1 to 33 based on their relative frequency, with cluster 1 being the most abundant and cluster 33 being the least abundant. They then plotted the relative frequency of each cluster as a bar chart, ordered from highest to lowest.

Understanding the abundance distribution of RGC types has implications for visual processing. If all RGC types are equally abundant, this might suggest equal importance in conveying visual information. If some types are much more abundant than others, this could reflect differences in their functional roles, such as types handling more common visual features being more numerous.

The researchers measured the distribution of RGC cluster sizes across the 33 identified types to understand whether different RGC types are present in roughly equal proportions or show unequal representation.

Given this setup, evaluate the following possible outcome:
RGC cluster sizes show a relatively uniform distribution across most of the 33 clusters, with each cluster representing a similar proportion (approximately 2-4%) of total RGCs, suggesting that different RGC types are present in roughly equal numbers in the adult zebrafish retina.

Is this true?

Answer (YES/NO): NO